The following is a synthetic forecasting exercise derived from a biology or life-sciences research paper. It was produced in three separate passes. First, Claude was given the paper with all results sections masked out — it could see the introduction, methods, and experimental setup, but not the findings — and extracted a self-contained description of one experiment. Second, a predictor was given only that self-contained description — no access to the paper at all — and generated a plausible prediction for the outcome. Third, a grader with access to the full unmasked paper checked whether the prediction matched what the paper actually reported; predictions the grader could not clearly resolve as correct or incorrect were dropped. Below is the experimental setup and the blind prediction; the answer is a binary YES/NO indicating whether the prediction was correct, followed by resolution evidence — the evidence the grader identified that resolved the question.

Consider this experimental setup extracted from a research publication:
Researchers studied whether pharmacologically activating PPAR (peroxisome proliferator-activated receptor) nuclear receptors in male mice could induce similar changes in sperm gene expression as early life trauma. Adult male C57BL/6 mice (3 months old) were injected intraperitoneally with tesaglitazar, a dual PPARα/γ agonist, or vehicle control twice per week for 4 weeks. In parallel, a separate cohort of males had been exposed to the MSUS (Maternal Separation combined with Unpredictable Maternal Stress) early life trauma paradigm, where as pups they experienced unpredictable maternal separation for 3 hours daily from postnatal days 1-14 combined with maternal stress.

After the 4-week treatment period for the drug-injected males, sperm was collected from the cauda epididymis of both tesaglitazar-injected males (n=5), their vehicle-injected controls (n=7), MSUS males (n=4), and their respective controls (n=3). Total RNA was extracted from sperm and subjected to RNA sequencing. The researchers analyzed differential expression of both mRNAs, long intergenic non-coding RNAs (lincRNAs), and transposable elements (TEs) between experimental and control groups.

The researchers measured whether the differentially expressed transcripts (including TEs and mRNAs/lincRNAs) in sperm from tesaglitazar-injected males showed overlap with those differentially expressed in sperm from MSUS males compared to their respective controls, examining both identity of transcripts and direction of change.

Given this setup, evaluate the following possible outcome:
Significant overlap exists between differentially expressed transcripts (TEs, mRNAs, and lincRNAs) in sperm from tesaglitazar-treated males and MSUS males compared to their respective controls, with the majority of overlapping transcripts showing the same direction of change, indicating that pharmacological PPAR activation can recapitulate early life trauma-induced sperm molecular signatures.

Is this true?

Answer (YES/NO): NO